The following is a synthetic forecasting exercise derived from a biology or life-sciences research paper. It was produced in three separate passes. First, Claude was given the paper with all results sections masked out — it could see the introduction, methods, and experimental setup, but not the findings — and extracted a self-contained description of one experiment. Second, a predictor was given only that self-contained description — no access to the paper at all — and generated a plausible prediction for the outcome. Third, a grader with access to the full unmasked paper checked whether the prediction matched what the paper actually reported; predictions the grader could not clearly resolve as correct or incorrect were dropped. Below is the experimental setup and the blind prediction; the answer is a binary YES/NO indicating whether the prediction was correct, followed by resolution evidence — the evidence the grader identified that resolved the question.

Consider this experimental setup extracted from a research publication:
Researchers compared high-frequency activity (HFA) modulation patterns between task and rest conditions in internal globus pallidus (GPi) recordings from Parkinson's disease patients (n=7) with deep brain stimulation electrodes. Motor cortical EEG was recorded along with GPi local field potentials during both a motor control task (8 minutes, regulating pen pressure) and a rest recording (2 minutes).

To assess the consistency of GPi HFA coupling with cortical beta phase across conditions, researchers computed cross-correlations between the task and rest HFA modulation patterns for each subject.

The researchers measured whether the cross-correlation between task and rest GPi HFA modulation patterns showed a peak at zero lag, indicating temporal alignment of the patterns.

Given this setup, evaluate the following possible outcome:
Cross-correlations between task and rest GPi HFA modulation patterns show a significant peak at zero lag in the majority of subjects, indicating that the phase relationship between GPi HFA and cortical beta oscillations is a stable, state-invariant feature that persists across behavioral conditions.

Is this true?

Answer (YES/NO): YES